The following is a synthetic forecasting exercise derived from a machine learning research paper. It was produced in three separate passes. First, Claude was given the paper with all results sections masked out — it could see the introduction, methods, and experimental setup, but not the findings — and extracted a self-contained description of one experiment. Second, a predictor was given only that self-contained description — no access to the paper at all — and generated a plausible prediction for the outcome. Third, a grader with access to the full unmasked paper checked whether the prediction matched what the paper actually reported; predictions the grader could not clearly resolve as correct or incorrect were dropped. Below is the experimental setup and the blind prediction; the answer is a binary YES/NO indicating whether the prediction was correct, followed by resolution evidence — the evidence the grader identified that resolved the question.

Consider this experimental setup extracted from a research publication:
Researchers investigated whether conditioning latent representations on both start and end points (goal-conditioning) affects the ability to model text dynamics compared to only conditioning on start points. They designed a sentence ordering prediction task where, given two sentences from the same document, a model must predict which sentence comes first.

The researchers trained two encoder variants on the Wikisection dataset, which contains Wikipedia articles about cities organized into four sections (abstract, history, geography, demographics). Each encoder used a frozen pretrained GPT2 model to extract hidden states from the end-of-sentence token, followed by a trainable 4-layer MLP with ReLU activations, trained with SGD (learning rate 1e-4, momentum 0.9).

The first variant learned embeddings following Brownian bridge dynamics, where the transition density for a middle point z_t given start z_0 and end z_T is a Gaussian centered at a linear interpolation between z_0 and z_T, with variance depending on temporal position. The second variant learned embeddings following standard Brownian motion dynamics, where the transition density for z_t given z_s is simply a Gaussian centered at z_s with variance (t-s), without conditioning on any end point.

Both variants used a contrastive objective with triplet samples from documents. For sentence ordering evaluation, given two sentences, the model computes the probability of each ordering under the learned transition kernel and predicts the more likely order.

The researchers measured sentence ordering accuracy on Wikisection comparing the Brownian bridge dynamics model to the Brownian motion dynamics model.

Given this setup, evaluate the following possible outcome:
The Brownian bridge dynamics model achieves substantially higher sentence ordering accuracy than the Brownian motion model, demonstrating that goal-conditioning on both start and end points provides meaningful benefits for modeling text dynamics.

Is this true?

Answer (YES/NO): YES